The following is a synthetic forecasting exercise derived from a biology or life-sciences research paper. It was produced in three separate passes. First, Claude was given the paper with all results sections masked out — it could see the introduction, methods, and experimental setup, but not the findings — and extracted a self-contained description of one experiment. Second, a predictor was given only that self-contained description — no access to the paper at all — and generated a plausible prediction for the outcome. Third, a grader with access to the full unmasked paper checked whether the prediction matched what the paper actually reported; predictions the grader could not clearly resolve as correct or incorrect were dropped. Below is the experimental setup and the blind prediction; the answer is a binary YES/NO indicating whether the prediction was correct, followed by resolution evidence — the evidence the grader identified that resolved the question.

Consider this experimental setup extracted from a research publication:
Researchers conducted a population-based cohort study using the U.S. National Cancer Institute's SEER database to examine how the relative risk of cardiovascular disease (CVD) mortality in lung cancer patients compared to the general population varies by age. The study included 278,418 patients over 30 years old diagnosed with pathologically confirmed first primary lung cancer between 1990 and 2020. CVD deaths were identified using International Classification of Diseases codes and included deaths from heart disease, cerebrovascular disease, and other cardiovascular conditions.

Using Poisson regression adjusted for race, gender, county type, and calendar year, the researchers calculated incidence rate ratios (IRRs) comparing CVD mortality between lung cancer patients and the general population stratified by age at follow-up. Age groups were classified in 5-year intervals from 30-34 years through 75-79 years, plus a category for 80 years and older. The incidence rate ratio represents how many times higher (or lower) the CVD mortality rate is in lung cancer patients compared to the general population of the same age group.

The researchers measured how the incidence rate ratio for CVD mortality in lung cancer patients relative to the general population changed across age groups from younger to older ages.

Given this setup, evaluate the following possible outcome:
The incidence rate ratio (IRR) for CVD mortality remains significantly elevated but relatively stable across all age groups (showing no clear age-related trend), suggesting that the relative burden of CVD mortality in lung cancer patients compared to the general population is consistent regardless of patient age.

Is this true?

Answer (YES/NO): NO